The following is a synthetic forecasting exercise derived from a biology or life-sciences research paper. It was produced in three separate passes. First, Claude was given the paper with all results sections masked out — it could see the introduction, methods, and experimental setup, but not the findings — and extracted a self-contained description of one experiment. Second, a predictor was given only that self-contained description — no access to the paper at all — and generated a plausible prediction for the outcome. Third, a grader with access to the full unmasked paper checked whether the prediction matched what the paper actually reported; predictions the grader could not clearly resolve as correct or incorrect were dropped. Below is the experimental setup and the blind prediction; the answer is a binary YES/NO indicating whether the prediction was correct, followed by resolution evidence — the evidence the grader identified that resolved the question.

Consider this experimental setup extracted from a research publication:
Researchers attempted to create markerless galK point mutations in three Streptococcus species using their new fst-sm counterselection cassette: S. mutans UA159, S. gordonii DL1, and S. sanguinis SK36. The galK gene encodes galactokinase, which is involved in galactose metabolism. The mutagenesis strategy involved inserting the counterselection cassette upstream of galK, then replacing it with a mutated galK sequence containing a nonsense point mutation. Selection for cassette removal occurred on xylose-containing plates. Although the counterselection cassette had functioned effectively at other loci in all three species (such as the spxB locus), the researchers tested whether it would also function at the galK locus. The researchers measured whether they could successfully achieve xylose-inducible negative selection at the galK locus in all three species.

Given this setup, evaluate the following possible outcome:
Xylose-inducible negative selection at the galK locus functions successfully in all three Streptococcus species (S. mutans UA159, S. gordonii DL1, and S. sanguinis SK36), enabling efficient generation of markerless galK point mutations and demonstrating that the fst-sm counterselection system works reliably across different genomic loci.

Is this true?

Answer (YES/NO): NO